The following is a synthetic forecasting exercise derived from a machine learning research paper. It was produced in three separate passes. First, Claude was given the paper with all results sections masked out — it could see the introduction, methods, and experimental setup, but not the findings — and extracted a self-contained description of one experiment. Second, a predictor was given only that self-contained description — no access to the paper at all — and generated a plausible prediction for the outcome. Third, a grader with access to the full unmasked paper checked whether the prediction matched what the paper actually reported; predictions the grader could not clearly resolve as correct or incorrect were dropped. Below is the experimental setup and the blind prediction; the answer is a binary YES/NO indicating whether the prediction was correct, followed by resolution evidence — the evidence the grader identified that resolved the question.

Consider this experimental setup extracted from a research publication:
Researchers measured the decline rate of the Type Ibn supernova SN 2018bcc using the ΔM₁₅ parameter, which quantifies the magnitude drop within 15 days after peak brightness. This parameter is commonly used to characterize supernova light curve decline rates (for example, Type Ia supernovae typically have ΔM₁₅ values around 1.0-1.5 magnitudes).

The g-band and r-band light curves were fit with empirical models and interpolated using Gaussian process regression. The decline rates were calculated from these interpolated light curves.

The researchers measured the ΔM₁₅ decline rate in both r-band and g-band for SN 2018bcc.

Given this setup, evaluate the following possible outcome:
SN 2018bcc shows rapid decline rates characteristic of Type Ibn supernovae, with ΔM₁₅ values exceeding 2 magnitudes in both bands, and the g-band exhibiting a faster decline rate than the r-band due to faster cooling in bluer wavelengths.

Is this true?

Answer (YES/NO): NO